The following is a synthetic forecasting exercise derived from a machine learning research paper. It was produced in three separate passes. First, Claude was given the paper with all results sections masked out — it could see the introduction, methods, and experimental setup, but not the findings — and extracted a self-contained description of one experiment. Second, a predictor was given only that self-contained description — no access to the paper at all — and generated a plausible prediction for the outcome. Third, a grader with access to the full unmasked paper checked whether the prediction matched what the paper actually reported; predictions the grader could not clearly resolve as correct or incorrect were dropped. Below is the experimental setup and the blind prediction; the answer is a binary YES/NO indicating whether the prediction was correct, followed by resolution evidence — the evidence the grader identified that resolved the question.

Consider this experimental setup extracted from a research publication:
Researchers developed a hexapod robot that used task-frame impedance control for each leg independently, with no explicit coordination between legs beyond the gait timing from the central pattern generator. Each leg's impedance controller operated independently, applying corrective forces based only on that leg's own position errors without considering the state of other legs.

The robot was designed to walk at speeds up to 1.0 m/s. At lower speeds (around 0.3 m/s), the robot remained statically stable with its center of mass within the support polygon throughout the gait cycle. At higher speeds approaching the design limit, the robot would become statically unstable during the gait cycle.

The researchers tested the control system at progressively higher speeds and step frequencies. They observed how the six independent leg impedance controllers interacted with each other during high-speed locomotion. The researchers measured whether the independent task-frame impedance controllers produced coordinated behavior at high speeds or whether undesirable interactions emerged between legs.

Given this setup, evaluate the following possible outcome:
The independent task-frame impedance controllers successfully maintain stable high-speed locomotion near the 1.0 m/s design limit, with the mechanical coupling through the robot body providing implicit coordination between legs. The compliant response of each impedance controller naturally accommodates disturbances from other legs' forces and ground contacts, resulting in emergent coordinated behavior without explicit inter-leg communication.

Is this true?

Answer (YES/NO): NO